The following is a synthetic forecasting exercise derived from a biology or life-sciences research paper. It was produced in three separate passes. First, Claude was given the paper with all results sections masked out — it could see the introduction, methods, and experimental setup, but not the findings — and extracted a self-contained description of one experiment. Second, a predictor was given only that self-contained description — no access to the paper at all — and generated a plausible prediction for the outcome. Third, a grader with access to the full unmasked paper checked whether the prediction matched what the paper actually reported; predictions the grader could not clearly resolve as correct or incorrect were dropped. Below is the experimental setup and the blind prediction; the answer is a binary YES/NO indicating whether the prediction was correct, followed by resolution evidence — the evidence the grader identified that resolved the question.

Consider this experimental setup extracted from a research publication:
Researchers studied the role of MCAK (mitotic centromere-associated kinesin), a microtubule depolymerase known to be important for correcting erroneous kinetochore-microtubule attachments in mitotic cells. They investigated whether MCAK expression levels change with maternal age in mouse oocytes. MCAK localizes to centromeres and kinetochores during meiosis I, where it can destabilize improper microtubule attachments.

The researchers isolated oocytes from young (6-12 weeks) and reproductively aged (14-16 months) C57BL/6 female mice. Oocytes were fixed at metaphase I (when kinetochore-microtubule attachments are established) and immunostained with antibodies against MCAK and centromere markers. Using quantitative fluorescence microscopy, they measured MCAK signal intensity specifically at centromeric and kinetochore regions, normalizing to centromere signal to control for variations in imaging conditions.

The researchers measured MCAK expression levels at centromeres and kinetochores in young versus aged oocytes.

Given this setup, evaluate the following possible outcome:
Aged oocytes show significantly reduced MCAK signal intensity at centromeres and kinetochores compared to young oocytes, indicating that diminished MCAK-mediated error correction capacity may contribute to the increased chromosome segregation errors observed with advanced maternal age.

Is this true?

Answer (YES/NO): NO